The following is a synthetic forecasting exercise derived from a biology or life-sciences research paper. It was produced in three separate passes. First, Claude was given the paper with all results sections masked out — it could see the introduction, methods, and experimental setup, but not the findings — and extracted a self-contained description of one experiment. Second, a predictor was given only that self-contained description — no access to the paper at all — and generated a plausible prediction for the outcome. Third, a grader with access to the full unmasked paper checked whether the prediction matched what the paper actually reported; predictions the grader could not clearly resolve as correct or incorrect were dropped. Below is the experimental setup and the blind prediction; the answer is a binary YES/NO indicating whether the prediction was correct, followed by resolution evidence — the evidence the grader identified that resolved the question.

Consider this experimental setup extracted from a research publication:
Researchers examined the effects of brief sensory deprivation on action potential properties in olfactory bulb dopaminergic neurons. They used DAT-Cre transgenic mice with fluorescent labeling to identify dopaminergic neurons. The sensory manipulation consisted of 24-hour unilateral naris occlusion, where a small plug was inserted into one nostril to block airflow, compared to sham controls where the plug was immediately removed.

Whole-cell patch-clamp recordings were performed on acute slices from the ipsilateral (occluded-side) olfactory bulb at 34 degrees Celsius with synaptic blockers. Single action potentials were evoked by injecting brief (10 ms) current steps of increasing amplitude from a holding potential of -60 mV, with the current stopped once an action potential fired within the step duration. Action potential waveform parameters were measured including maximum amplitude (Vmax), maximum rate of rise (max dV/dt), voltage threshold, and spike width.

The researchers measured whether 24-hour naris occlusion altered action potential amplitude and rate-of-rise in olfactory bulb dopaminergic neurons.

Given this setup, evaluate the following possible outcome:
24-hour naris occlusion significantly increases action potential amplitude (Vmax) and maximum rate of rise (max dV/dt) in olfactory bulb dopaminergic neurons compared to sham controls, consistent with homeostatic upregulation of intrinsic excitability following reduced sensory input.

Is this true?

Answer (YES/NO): YES